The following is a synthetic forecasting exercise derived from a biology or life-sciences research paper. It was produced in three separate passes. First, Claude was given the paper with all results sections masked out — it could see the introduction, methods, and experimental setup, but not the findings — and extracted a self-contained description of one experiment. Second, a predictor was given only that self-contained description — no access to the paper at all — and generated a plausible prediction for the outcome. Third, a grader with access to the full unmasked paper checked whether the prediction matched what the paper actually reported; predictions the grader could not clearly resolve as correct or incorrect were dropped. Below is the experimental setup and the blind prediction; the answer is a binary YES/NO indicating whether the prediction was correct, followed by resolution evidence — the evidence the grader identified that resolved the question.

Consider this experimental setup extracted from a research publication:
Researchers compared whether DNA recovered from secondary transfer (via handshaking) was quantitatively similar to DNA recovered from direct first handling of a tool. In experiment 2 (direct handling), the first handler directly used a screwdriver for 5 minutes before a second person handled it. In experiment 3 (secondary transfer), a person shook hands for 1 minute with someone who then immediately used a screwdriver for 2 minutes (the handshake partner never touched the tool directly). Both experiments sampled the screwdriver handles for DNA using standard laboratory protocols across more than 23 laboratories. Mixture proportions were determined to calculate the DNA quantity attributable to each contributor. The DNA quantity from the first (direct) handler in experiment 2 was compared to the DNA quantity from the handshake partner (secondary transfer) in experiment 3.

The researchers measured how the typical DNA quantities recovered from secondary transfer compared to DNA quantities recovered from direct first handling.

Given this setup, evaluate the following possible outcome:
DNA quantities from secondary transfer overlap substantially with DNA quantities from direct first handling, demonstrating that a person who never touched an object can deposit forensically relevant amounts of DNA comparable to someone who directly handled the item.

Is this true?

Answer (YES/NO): NO